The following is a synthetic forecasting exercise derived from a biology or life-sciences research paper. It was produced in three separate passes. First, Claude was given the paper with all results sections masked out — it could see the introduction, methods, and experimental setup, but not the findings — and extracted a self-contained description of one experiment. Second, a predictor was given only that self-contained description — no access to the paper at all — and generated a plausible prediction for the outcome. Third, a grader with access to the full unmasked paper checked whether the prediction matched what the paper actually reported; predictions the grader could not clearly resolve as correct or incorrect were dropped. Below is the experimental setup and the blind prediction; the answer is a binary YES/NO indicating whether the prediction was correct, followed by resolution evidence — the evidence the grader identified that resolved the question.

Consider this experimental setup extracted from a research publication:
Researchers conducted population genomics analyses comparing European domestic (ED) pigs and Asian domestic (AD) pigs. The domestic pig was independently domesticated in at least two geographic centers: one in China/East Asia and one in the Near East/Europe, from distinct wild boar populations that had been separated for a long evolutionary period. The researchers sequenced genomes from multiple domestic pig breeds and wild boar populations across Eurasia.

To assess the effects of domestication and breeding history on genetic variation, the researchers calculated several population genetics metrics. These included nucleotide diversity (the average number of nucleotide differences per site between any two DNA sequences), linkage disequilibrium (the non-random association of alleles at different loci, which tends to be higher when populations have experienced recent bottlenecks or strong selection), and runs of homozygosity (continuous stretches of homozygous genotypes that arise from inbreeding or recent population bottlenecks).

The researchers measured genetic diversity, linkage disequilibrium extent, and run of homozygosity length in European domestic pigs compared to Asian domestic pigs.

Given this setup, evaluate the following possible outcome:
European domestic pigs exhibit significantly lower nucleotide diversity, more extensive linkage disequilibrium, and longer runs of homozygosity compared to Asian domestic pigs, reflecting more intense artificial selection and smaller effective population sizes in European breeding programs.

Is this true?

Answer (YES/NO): YES